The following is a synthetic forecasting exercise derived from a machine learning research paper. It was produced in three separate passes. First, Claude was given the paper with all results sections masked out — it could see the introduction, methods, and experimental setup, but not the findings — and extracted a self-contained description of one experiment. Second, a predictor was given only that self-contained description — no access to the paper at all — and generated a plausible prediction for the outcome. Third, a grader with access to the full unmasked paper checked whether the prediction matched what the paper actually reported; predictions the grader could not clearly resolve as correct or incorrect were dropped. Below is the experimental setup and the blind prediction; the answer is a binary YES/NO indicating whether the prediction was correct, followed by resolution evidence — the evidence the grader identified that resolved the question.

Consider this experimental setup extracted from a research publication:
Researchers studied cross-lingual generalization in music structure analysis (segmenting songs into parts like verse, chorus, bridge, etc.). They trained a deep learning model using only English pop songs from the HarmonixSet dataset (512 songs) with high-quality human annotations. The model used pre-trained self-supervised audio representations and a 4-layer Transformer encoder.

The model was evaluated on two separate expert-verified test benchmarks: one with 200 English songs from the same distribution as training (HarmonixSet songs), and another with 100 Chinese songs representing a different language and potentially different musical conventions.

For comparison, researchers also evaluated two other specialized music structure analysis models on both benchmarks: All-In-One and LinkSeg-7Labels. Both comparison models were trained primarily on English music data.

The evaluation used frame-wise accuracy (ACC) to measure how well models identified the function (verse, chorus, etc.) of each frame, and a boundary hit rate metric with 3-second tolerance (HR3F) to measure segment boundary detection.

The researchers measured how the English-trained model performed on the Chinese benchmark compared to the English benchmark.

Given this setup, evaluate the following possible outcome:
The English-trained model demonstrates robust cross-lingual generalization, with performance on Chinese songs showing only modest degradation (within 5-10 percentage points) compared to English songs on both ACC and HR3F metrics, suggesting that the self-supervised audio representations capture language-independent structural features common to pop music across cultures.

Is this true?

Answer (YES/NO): NO